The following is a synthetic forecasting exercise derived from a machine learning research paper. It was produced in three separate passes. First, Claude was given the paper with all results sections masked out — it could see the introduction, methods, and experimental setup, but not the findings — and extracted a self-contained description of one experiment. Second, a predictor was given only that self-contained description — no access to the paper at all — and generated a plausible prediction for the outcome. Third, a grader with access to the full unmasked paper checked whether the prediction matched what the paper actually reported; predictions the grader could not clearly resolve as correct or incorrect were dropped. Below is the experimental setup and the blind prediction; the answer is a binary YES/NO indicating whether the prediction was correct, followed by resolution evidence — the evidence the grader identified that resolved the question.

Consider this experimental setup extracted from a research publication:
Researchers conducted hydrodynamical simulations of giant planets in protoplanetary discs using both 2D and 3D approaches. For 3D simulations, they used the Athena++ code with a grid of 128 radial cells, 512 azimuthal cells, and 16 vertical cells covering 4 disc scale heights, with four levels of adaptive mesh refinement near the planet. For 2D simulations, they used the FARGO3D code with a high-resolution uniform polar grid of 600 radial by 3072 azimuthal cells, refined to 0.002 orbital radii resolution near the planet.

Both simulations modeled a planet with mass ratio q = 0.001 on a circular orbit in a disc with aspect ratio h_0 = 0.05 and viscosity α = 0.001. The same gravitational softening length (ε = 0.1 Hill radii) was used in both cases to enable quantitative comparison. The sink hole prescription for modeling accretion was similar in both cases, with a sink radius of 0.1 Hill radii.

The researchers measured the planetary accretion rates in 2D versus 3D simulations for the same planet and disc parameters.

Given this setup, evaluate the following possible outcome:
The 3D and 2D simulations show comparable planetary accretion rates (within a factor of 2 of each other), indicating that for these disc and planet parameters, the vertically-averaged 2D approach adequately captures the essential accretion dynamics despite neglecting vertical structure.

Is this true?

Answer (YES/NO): YES